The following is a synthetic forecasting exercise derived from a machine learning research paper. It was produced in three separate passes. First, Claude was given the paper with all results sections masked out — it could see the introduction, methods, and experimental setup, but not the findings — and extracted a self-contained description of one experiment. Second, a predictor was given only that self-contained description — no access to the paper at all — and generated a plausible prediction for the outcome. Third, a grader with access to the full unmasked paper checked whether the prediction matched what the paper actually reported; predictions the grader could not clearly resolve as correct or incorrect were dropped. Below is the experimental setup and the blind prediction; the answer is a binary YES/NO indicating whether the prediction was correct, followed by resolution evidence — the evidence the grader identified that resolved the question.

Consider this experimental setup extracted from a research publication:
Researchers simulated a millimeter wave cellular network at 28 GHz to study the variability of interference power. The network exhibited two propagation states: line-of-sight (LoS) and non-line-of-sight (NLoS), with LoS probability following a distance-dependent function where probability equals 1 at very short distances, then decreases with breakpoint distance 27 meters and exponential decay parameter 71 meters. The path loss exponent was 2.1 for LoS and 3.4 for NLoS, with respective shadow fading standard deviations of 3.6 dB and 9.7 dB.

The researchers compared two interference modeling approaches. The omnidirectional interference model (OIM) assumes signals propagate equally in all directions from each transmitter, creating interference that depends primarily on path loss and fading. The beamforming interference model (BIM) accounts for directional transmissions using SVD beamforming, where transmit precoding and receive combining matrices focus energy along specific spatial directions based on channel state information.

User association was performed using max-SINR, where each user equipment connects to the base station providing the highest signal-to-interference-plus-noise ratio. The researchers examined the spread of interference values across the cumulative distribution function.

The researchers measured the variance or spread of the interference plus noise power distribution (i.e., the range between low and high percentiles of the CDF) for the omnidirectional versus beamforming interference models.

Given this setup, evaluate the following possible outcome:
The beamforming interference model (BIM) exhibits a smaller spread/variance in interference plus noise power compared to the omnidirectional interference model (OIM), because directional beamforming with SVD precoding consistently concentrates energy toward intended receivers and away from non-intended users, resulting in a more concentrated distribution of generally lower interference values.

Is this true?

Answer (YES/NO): YES